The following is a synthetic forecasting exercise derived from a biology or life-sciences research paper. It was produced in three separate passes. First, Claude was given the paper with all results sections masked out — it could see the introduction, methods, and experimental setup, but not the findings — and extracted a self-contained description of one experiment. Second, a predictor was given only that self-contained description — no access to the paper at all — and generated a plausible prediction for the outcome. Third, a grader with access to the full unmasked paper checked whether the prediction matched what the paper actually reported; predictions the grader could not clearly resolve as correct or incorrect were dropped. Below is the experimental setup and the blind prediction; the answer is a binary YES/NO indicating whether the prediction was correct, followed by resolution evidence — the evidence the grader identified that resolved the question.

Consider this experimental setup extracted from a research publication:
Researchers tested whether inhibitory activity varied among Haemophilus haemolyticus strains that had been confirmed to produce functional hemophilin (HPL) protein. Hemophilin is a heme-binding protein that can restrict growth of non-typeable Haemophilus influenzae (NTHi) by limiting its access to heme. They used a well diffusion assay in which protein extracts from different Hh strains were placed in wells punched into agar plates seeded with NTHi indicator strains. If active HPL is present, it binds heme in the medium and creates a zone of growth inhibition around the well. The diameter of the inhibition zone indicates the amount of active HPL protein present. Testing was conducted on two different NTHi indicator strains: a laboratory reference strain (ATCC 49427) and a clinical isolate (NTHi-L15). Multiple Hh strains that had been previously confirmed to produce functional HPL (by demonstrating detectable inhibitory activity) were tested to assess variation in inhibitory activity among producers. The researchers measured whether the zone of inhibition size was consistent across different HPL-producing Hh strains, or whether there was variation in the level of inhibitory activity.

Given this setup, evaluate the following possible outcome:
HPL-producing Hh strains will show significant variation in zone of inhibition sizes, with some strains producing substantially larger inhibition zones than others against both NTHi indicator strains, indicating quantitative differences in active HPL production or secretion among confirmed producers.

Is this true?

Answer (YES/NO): YES